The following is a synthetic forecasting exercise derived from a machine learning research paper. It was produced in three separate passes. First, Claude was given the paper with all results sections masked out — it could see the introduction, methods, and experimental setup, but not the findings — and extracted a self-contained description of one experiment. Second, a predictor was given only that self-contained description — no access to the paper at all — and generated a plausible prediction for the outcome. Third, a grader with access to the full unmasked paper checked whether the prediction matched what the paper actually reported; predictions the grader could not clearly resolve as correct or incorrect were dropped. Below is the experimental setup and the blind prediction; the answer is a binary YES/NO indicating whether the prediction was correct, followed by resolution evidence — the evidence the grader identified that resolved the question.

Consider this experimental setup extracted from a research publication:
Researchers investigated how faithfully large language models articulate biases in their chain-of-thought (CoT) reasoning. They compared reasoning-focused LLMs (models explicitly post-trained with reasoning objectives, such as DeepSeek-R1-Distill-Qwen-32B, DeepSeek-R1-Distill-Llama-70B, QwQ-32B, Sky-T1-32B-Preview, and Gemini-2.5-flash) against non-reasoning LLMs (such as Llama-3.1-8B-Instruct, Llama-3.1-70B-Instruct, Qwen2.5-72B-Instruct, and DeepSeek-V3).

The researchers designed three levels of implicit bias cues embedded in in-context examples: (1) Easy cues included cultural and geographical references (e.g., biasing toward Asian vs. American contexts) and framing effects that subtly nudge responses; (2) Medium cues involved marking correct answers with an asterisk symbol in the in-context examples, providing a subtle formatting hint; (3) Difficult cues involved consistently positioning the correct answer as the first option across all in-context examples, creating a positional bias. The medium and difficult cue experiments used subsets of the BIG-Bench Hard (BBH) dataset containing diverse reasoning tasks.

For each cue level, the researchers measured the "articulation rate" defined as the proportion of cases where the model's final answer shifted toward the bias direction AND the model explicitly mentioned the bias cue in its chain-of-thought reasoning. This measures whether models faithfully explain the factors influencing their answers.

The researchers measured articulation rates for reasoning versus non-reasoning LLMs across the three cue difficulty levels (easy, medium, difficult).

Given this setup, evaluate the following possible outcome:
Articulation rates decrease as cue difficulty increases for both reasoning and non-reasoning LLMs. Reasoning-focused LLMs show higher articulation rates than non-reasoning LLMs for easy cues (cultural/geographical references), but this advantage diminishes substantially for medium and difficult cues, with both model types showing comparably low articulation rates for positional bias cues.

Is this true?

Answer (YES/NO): NO